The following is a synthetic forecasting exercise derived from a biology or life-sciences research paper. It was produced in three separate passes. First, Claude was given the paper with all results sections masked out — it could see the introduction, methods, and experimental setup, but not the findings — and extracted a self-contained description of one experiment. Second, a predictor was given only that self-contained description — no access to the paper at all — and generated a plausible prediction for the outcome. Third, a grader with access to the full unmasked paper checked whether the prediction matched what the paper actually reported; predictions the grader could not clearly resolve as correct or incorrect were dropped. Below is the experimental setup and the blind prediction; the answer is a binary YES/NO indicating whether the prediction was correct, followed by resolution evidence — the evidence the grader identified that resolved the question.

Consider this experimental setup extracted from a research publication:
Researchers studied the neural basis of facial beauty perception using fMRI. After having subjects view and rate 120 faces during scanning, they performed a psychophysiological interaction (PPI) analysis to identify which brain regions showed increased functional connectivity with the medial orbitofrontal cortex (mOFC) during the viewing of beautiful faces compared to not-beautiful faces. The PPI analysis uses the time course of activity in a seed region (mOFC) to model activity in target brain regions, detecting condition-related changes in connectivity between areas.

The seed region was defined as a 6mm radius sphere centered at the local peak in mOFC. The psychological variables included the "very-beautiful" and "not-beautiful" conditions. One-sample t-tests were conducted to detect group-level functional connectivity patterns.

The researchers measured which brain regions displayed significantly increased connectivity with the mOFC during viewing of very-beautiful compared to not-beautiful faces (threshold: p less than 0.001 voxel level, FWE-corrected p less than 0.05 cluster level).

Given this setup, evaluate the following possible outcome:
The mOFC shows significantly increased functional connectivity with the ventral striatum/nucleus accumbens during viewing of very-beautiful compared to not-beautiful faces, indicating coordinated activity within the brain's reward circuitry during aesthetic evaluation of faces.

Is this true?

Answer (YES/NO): NO